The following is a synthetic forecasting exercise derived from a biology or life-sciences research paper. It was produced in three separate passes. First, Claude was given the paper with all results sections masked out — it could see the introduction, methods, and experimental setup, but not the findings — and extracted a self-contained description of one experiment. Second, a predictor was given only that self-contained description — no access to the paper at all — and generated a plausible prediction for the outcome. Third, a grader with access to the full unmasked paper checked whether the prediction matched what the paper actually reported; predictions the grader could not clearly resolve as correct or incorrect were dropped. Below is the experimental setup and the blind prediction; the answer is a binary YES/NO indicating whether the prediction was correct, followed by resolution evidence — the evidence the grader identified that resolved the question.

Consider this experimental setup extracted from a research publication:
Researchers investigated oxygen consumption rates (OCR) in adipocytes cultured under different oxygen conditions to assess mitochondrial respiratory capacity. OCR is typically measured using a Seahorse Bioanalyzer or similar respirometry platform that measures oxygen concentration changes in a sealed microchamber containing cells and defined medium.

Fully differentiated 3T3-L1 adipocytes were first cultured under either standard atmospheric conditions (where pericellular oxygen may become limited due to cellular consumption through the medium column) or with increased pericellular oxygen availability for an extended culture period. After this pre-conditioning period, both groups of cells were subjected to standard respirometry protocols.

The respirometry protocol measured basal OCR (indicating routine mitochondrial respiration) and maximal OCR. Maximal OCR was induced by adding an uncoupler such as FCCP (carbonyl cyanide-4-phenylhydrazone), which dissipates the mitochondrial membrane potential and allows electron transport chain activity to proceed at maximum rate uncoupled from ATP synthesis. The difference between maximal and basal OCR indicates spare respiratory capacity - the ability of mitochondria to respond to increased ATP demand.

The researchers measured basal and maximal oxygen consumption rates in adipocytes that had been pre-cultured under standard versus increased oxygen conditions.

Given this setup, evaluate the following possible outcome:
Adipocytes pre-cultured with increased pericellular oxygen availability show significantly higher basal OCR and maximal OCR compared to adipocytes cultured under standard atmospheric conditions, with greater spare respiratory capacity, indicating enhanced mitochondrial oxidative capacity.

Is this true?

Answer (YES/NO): NO